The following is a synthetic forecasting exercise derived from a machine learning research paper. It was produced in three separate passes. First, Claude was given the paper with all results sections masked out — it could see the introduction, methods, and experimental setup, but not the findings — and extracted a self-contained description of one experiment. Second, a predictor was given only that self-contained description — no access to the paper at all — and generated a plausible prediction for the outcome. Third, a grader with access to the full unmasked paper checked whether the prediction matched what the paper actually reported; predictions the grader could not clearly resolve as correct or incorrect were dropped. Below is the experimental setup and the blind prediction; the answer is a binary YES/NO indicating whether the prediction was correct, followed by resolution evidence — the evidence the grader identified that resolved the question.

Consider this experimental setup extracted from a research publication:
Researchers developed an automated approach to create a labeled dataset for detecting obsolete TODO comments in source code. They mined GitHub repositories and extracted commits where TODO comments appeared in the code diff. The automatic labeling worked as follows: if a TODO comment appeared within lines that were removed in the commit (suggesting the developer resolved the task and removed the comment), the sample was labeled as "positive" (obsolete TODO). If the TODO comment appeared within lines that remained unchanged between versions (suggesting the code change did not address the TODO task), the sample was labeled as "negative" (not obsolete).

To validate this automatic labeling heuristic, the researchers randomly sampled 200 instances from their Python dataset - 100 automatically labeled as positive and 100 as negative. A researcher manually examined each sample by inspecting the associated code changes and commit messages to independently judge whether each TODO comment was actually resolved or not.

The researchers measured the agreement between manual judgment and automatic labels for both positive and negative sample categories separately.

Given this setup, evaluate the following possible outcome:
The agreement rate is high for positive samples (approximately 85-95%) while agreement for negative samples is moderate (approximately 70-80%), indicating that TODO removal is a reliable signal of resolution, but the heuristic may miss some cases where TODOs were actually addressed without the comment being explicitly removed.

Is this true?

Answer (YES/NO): NO